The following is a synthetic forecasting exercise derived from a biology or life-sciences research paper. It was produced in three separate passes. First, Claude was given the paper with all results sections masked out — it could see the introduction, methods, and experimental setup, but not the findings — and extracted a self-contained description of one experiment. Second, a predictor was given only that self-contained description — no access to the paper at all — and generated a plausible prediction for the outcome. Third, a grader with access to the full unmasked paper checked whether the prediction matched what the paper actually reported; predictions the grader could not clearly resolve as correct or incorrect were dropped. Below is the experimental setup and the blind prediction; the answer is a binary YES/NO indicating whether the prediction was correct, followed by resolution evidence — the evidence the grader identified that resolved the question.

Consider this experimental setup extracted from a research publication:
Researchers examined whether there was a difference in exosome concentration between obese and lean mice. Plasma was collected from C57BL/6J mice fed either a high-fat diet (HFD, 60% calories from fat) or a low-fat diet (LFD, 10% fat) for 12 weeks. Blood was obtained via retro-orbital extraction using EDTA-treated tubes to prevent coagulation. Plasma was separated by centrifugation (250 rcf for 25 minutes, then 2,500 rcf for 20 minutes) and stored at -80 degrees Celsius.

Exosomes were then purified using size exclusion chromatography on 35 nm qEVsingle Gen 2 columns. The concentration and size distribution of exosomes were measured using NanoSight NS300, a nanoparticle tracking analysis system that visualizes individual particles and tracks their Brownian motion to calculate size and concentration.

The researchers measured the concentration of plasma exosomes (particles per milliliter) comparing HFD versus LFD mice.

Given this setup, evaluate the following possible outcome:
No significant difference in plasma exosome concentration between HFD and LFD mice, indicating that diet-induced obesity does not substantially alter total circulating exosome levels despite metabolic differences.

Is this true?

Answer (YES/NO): YES